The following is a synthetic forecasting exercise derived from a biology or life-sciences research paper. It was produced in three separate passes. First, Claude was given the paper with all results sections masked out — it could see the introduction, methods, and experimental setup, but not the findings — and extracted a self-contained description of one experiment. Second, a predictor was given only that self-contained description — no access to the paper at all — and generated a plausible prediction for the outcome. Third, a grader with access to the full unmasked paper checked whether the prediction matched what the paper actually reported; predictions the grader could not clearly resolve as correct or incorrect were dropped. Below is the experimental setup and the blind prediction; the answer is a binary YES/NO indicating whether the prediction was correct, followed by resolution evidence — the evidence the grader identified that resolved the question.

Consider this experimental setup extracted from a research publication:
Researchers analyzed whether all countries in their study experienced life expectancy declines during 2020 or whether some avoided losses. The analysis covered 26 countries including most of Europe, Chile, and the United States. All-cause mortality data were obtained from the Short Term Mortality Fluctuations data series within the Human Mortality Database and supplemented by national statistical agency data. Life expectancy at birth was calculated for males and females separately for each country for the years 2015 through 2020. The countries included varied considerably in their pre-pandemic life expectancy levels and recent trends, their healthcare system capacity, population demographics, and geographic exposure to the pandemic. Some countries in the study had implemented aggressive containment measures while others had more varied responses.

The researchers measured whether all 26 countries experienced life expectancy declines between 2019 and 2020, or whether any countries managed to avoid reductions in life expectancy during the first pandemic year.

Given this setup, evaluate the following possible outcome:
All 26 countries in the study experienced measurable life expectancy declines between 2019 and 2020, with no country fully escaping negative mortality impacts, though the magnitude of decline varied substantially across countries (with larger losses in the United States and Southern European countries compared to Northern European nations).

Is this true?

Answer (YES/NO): NO